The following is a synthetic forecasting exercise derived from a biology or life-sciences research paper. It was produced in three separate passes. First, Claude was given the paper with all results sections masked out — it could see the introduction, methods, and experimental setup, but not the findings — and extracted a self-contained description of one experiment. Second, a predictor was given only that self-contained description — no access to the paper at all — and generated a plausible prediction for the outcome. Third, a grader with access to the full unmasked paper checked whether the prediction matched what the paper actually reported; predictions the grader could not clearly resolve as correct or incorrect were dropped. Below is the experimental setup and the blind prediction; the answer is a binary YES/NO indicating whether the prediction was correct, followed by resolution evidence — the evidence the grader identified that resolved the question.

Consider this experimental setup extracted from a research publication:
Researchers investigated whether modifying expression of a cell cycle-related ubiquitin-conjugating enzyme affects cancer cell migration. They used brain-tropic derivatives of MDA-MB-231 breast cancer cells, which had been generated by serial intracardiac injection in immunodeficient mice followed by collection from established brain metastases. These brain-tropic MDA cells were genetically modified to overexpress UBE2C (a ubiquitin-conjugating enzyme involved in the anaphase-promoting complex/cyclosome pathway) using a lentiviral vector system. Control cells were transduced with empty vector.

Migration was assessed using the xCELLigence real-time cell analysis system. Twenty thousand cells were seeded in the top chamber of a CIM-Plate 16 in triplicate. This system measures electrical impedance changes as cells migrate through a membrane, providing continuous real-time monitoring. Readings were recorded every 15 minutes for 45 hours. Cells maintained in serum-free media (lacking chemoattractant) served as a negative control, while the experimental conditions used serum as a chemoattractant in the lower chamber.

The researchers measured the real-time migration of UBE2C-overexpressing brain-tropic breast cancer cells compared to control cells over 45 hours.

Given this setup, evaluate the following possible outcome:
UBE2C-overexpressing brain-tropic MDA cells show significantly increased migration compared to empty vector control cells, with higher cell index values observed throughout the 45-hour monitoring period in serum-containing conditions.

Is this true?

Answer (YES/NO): YES